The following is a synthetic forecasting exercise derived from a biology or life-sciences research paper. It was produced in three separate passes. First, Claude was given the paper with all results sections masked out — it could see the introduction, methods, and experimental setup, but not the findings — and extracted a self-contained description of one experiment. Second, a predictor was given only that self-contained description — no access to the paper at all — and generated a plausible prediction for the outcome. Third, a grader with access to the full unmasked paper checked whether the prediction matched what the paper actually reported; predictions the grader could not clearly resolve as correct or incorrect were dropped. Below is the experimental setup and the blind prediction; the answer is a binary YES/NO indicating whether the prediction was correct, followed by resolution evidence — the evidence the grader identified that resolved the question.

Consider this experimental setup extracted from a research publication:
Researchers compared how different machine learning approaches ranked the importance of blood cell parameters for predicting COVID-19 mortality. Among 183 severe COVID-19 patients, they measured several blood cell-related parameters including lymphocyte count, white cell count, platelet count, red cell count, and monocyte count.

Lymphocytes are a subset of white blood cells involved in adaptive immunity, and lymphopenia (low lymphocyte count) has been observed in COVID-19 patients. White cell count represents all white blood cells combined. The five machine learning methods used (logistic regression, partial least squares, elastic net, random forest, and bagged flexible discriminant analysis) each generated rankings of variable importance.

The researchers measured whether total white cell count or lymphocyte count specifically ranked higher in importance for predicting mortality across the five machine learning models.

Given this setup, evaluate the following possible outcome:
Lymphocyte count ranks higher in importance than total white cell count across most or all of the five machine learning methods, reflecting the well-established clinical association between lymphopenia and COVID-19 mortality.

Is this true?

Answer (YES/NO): YES